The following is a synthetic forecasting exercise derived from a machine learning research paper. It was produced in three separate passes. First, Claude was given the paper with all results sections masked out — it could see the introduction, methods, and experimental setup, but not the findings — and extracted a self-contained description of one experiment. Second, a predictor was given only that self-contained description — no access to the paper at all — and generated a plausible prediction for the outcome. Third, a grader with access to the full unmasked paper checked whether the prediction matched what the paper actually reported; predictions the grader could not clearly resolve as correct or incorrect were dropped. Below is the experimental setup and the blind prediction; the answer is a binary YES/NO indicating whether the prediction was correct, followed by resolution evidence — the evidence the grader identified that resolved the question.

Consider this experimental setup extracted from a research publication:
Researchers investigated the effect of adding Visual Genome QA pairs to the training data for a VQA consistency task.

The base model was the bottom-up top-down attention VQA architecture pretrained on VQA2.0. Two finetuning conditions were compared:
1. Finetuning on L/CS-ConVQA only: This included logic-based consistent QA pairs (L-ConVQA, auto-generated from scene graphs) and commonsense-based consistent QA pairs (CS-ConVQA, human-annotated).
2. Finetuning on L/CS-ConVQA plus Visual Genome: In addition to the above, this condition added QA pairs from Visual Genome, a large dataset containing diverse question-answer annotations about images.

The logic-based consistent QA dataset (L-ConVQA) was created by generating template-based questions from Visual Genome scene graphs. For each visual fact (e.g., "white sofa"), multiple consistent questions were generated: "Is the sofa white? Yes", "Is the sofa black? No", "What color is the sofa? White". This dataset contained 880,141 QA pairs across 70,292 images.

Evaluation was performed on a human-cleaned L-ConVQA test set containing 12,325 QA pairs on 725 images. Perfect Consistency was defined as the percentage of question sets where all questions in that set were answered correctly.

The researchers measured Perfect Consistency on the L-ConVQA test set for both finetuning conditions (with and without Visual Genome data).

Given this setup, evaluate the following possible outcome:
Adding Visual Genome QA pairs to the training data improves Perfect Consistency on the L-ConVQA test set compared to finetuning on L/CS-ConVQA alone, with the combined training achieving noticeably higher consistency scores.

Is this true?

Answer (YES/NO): NO